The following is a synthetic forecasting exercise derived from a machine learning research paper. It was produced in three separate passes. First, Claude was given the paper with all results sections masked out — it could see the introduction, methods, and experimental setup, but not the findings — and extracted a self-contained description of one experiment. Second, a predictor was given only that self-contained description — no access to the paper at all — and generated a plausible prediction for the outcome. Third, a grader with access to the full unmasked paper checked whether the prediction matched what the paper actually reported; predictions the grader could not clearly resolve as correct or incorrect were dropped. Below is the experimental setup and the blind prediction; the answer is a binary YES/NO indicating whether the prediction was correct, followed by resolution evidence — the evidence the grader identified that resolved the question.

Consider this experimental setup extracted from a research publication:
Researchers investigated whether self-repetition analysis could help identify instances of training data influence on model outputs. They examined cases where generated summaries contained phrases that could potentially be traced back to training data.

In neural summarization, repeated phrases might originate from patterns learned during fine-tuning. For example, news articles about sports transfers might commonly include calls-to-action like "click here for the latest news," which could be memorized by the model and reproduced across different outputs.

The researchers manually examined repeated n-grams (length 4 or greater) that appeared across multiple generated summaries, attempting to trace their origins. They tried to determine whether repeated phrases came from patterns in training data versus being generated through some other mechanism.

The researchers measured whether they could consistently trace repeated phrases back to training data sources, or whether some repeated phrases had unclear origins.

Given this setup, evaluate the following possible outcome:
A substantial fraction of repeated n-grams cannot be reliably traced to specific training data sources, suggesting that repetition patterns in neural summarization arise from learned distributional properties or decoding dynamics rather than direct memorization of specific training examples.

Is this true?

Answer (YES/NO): NO